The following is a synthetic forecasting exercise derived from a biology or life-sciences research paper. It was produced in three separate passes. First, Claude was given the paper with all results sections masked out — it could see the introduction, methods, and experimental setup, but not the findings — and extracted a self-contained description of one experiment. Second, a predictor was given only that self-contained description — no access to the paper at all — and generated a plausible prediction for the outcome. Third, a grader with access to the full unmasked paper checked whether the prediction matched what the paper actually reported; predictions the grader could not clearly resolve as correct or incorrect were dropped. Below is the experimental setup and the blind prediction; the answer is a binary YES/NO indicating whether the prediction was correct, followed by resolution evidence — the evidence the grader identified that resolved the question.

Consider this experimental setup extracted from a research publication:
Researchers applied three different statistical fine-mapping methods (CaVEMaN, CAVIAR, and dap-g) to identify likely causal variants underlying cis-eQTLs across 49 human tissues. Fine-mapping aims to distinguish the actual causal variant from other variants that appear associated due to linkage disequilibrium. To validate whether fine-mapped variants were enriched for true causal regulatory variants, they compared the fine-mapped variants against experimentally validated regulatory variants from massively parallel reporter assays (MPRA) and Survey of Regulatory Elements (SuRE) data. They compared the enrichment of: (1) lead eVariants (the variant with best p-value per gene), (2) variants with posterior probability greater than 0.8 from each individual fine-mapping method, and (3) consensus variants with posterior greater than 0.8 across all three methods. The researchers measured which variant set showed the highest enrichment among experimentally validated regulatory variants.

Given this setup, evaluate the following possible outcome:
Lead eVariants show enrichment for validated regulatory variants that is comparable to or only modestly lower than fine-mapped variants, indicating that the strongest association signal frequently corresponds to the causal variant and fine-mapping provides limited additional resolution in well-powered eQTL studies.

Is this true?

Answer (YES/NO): NO